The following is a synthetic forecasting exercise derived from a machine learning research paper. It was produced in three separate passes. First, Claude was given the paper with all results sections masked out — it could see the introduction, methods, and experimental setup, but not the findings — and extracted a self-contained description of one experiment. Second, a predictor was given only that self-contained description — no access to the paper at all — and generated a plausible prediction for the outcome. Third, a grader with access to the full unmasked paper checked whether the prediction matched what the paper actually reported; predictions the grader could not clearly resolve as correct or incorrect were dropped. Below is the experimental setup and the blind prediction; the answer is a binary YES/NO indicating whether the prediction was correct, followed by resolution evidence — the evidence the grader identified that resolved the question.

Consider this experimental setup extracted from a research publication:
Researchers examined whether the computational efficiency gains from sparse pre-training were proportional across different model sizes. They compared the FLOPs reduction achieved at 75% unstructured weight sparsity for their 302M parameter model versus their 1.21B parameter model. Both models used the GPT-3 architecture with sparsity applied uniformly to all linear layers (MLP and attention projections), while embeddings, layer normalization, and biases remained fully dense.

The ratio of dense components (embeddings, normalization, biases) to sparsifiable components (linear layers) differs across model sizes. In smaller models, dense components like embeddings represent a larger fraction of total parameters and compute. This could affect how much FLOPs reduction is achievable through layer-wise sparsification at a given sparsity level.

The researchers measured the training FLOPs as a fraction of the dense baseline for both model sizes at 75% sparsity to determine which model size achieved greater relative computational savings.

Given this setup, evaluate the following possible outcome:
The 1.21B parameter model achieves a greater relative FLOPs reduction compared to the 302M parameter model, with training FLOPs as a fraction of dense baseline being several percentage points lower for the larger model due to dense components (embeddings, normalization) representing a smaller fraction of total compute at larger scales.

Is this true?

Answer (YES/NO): YES